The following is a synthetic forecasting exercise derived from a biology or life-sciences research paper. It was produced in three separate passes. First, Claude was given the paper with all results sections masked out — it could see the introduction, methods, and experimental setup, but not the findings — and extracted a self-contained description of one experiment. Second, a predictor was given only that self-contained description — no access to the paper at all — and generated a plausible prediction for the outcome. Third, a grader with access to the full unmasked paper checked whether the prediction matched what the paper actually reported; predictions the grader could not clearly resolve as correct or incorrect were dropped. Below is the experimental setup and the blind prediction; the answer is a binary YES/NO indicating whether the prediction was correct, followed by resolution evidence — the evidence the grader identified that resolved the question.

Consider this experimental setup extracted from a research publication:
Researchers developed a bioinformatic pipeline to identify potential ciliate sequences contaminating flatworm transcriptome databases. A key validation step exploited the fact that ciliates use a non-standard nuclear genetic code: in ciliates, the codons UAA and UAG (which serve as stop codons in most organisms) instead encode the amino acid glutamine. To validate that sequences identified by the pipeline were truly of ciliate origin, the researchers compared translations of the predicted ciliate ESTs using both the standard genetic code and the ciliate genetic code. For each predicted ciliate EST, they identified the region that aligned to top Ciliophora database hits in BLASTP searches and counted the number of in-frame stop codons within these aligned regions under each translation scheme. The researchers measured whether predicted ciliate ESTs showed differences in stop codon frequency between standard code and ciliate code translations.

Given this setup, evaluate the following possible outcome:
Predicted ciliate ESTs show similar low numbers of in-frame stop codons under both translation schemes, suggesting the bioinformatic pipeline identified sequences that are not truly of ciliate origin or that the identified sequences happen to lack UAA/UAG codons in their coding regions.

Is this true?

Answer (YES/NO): NO